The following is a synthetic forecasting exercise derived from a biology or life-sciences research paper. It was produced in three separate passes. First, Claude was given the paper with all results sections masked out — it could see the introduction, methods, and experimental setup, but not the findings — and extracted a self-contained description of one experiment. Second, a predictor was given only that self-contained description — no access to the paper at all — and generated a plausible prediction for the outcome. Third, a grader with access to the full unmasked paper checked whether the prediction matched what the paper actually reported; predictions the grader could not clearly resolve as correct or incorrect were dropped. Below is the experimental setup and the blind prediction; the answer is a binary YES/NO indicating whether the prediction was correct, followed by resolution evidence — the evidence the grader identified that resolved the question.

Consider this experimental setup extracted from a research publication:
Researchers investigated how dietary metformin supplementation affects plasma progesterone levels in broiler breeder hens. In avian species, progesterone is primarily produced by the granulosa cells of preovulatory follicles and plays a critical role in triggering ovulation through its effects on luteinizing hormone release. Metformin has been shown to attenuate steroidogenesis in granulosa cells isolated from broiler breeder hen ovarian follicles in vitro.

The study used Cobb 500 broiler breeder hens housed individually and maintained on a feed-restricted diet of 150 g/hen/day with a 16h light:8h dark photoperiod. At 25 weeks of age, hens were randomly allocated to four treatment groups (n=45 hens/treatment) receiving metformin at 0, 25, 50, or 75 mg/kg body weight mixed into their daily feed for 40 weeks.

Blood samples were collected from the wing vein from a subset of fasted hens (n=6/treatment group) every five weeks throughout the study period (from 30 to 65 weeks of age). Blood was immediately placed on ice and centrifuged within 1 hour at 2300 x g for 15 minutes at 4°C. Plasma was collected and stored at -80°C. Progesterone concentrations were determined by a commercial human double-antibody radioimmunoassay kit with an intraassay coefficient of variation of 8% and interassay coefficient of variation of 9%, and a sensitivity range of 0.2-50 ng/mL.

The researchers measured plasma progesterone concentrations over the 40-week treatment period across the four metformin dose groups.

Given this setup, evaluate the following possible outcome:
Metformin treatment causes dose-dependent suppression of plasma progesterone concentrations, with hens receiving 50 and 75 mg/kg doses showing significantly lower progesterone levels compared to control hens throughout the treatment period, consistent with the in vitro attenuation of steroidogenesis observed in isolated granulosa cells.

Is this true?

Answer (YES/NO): NO